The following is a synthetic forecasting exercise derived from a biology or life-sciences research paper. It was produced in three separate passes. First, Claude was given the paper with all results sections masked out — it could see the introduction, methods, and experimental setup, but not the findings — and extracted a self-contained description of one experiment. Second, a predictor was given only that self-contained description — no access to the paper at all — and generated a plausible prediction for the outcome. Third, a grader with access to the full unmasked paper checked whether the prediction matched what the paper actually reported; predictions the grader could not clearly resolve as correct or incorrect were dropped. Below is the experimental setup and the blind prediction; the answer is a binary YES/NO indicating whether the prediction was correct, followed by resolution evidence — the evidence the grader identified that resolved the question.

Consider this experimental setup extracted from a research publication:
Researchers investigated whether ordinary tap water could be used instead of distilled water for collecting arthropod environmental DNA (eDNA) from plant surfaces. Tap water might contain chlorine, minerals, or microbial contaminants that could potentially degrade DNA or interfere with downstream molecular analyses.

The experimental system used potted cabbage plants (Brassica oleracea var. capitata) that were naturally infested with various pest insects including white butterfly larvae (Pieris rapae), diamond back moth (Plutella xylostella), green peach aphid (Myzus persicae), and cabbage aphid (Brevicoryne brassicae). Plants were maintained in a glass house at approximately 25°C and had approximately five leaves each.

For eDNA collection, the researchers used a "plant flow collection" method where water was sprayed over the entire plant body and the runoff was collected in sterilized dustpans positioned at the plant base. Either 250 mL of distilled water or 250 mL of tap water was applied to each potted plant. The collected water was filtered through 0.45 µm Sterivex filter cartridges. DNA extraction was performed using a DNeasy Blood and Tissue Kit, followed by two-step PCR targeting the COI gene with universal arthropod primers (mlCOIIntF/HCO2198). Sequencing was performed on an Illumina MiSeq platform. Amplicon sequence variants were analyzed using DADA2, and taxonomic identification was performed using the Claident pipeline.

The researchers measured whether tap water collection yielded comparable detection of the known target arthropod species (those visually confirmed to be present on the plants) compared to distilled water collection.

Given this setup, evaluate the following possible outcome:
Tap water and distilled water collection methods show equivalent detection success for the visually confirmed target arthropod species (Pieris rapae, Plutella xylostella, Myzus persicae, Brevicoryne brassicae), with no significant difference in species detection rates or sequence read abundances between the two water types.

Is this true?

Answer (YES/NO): NO